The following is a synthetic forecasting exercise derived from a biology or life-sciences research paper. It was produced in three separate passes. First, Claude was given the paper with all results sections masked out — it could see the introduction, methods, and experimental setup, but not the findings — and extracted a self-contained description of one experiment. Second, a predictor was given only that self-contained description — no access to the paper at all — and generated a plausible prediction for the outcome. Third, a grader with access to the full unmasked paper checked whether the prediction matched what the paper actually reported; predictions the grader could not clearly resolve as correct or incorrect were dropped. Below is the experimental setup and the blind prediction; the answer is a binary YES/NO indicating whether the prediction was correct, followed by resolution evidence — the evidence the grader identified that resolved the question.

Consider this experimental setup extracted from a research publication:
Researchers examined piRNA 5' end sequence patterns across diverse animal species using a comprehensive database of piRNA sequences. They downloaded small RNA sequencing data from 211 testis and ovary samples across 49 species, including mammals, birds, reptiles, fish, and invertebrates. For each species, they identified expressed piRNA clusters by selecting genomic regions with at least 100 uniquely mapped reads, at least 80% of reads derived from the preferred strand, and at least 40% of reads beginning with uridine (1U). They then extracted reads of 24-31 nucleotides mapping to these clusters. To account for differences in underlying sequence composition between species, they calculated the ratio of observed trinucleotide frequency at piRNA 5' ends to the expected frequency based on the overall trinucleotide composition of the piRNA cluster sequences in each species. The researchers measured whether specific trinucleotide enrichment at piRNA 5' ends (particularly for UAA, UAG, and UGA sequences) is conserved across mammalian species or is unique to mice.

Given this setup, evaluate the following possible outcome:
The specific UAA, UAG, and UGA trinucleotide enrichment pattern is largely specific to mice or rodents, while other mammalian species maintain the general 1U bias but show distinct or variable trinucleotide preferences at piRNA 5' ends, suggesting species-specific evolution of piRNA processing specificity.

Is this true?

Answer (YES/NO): NO